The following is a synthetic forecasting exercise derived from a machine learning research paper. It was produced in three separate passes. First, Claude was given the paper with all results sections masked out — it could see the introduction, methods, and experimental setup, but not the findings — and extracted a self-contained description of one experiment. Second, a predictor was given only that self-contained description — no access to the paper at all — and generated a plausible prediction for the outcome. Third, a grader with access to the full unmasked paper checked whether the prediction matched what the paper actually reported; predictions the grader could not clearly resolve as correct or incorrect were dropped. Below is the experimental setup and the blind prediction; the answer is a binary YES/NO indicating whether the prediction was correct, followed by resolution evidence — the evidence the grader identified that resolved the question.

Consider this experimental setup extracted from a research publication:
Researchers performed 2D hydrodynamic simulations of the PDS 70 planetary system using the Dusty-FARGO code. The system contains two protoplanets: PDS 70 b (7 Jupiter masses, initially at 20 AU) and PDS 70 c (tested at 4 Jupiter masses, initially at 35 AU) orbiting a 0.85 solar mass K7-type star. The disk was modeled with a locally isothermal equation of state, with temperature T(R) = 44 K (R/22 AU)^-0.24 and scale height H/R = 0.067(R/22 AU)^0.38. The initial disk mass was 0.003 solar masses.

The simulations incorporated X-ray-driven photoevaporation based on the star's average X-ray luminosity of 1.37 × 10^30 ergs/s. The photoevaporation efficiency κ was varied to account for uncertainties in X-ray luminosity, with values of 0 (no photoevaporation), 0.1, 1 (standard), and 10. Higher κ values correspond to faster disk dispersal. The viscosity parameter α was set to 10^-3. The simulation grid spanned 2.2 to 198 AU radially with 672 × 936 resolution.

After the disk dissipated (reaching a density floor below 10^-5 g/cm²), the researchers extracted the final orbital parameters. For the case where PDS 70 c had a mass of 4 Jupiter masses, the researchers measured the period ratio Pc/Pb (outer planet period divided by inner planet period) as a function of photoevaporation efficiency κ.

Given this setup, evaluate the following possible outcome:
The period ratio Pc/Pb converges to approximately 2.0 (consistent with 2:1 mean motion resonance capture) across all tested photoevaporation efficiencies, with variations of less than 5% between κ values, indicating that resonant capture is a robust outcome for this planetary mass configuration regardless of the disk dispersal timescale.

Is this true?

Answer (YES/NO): NO